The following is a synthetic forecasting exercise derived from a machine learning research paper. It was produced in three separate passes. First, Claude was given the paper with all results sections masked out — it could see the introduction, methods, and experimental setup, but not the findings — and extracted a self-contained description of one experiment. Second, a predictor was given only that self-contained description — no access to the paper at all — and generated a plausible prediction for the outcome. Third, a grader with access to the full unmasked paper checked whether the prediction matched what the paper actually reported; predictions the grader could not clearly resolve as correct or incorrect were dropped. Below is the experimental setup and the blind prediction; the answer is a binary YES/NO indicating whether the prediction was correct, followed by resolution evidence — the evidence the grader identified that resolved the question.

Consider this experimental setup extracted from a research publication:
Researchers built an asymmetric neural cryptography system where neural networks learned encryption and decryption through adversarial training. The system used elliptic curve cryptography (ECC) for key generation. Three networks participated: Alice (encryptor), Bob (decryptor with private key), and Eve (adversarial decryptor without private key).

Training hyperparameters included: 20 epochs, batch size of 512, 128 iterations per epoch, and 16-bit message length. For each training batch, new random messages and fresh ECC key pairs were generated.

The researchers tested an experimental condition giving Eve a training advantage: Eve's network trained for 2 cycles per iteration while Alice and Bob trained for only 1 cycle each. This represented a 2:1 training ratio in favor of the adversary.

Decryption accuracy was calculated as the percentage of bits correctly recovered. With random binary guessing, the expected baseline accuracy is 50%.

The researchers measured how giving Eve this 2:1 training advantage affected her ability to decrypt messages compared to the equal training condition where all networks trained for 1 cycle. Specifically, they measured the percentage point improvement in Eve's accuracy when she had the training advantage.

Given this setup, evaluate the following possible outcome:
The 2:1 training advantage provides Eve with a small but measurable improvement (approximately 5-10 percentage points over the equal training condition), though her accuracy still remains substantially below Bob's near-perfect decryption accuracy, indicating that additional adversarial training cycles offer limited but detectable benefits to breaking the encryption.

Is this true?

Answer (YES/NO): NO